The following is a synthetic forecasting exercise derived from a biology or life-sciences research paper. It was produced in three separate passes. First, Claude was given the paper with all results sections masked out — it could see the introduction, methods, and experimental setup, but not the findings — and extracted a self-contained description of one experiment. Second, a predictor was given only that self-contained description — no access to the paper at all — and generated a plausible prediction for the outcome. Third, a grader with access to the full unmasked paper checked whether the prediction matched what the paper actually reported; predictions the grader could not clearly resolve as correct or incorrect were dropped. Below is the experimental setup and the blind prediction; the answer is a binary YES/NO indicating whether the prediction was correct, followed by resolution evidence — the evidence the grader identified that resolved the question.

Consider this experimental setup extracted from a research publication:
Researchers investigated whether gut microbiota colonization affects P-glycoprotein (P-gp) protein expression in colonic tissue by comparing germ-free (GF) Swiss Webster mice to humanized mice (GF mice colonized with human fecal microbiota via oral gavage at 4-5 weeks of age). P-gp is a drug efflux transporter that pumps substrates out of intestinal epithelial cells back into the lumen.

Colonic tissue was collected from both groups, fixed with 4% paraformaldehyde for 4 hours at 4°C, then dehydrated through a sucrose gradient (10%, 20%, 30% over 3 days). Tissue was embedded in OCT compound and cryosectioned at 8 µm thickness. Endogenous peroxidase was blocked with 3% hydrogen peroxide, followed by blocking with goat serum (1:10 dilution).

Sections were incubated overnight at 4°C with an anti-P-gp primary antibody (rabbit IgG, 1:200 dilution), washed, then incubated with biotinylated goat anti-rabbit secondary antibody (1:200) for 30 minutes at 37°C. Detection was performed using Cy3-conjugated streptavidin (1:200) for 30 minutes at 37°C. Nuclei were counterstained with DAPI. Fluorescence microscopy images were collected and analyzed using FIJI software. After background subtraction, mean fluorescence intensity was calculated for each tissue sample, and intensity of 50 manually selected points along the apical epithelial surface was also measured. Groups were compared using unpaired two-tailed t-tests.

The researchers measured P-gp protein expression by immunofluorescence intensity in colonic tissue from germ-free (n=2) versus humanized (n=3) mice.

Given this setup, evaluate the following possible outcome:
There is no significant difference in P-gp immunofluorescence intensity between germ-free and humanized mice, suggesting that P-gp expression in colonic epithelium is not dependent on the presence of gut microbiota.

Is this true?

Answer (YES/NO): NO